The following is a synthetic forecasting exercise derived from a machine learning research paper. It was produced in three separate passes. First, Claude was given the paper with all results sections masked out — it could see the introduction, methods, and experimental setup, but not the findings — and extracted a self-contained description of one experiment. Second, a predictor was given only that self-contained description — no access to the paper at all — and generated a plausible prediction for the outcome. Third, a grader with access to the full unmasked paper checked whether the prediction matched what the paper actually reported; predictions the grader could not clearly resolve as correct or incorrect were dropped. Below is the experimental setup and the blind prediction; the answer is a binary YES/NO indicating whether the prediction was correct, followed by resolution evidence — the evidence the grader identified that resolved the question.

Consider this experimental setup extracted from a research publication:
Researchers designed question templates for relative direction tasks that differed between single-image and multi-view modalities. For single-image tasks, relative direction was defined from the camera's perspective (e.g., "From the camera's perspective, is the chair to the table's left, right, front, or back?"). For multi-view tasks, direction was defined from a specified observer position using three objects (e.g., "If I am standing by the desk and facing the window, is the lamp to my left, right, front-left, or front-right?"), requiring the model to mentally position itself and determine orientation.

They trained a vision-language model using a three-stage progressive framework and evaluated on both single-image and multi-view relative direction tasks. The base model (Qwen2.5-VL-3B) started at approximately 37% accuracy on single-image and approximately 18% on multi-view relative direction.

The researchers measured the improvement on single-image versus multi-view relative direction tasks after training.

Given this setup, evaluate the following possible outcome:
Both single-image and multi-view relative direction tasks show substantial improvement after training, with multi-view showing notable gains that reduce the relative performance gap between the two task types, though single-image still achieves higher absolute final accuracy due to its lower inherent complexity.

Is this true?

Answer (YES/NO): NO